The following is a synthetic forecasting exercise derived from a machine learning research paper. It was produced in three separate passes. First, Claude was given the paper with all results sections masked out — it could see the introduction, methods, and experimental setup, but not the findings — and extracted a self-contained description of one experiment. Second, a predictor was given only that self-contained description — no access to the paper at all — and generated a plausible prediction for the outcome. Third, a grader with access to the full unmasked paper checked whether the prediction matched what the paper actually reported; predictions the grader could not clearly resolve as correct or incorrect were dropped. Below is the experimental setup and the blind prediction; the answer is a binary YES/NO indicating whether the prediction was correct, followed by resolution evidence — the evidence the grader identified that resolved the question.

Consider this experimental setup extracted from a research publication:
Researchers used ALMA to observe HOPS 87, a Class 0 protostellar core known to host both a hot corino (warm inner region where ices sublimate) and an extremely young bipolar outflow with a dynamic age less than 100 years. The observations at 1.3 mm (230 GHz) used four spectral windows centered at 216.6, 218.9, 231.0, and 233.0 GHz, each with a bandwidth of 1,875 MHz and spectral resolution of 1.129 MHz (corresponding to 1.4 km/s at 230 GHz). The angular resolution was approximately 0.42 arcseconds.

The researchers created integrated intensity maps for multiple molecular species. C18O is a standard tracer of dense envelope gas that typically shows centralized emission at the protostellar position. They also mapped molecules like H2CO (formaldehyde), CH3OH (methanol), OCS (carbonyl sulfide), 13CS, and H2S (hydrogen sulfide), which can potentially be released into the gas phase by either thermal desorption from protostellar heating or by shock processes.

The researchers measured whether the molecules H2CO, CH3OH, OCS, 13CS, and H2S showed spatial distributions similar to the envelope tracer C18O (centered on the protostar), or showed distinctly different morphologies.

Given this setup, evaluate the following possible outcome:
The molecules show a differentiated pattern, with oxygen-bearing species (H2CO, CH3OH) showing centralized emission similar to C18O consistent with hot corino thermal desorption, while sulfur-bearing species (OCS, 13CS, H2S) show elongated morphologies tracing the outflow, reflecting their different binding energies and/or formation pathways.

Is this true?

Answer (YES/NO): NO